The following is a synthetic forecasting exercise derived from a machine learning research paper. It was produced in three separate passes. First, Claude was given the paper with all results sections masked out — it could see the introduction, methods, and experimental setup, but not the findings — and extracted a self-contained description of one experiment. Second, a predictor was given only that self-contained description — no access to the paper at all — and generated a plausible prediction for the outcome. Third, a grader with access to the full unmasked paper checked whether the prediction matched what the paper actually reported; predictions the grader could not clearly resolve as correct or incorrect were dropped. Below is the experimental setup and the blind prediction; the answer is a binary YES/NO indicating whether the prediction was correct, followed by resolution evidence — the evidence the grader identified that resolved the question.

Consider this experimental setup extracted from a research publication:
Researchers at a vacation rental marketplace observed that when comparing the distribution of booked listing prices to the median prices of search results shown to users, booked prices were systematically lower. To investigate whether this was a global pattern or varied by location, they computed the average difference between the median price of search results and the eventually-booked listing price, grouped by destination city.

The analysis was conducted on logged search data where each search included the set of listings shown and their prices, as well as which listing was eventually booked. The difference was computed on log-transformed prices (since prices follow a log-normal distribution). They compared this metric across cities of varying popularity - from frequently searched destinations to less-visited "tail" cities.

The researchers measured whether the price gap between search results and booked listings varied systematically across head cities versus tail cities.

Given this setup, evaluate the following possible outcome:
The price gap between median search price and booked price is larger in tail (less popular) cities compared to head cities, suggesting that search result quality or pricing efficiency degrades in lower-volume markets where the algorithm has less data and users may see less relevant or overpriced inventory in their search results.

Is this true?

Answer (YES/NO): YES